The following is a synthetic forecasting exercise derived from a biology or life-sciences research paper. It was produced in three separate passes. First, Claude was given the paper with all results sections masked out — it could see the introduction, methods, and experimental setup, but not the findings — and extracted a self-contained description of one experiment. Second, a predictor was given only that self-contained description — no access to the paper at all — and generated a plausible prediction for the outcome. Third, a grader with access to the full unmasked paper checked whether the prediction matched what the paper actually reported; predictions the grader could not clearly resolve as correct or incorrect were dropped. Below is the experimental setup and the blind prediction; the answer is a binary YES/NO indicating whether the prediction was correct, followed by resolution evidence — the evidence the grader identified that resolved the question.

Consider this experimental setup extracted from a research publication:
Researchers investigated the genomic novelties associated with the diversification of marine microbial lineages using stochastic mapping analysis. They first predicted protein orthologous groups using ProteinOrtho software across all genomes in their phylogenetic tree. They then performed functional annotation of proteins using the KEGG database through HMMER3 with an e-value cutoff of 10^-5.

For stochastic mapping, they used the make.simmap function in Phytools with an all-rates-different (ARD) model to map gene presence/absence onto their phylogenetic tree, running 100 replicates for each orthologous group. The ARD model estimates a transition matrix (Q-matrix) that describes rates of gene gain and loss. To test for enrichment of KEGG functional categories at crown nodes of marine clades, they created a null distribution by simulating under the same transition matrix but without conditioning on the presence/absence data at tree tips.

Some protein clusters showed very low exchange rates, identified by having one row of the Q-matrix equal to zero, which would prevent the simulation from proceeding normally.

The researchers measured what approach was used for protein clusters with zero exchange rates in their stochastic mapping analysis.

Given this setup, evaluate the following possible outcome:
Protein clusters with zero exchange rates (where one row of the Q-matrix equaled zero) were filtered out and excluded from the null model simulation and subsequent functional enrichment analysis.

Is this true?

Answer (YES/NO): NO